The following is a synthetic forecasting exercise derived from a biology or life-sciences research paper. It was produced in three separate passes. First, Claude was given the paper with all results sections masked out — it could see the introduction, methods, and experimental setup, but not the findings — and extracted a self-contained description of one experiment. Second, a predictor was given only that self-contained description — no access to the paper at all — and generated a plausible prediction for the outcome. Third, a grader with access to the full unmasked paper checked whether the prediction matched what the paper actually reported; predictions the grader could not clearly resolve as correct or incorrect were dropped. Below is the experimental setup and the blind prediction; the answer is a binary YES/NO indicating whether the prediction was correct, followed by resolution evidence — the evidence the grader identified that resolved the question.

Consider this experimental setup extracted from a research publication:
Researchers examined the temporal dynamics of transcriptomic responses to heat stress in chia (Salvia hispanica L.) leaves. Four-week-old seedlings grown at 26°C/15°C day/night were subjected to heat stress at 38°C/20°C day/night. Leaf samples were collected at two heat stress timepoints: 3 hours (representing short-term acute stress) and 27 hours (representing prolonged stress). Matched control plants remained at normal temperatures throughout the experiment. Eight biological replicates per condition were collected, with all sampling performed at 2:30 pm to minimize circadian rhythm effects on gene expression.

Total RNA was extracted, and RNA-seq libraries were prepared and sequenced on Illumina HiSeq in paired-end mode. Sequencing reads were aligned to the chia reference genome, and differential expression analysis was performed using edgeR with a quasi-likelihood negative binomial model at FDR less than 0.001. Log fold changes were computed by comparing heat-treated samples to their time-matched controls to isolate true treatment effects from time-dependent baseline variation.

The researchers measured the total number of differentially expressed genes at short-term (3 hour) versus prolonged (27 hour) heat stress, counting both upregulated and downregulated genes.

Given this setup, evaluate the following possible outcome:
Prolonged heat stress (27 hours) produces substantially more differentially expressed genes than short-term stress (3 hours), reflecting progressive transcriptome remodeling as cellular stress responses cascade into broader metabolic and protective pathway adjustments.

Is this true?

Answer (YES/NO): NO